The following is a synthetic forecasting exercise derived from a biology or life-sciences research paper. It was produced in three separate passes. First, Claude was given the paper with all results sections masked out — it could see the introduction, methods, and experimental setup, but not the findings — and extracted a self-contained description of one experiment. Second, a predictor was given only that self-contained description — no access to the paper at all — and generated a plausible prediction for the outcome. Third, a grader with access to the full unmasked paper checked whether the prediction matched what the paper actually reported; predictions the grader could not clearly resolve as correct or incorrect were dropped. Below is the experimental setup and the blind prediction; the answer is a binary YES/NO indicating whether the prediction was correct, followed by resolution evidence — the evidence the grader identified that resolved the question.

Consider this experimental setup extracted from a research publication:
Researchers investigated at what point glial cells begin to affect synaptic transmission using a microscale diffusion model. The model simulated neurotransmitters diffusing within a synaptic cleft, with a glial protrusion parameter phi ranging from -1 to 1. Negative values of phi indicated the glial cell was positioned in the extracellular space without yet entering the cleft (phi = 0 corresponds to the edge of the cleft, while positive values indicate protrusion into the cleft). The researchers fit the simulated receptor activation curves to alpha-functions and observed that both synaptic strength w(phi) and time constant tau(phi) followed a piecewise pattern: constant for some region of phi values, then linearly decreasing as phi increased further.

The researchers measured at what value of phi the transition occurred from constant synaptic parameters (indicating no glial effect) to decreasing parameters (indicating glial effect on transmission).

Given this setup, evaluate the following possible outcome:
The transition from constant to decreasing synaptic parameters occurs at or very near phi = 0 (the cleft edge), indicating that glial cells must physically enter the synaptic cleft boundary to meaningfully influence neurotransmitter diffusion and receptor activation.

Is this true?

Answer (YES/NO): NO